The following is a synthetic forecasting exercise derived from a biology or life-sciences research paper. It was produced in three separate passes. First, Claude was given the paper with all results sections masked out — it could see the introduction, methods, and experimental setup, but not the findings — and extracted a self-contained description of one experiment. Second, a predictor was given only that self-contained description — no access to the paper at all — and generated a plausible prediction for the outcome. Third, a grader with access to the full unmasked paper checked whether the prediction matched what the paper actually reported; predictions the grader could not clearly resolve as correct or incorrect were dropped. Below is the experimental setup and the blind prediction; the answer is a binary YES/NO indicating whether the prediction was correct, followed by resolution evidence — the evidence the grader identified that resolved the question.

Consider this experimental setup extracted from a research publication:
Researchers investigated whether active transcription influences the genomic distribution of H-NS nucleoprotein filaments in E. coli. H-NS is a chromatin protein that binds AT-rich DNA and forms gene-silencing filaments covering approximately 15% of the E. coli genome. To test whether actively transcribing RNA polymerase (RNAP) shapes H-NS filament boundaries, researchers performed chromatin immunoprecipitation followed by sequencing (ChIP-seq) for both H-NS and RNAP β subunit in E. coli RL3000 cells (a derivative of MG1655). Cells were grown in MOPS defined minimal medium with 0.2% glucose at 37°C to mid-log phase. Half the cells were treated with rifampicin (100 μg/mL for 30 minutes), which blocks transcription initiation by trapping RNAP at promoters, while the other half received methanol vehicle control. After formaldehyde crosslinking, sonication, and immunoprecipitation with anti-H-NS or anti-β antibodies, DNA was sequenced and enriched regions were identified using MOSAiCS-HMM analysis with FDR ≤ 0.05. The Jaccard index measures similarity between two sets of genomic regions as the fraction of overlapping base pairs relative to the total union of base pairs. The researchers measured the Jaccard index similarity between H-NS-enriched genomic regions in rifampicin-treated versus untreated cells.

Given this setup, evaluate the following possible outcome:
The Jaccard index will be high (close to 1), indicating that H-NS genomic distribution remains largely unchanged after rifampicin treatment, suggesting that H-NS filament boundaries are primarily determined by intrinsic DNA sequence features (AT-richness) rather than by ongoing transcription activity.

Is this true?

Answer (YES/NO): YES